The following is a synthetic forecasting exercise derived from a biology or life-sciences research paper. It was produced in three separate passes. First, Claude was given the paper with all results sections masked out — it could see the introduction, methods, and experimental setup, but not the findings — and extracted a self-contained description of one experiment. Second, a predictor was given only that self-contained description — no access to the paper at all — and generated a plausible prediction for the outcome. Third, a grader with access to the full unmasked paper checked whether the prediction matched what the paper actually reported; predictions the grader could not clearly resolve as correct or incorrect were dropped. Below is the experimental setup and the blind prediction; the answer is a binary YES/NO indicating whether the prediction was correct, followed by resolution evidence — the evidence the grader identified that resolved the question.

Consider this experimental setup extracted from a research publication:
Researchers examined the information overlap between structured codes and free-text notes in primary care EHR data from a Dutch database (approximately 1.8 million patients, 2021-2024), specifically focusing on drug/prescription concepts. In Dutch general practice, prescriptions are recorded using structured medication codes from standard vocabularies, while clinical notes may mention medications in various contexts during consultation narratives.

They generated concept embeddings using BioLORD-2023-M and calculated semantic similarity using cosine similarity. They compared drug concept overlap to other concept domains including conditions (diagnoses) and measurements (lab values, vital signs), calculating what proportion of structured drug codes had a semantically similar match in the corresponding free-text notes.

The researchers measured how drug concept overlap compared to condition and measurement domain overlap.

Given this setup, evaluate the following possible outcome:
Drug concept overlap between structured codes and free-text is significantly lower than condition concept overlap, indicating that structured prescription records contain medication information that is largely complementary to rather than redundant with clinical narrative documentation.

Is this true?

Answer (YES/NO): YES